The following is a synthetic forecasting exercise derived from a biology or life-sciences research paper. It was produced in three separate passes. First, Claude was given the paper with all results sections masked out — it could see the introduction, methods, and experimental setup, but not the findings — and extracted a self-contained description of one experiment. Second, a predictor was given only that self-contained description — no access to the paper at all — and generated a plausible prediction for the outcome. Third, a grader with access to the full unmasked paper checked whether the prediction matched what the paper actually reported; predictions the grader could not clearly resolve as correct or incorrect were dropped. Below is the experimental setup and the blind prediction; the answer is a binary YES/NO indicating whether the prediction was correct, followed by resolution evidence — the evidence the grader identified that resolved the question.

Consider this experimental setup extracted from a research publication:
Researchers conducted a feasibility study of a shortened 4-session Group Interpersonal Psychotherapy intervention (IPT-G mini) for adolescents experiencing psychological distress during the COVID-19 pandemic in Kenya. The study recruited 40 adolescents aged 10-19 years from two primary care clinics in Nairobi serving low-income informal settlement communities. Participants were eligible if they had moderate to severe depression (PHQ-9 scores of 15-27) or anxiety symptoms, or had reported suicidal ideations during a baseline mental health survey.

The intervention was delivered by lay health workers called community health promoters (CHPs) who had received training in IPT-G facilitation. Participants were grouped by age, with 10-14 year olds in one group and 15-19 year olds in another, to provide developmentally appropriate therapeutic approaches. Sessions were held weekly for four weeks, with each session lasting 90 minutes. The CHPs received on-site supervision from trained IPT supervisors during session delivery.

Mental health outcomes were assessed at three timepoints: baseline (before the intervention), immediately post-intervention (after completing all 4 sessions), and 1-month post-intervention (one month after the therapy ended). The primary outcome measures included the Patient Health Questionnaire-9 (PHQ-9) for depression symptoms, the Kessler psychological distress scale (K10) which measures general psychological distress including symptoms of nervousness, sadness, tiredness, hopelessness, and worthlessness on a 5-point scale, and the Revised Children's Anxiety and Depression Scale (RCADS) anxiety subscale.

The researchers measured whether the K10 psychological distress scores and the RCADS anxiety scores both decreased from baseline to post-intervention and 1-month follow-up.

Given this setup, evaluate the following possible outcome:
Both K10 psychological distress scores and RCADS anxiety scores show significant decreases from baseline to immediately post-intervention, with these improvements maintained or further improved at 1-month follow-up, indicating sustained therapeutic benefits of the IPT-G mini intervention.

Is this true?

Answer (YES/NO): NO